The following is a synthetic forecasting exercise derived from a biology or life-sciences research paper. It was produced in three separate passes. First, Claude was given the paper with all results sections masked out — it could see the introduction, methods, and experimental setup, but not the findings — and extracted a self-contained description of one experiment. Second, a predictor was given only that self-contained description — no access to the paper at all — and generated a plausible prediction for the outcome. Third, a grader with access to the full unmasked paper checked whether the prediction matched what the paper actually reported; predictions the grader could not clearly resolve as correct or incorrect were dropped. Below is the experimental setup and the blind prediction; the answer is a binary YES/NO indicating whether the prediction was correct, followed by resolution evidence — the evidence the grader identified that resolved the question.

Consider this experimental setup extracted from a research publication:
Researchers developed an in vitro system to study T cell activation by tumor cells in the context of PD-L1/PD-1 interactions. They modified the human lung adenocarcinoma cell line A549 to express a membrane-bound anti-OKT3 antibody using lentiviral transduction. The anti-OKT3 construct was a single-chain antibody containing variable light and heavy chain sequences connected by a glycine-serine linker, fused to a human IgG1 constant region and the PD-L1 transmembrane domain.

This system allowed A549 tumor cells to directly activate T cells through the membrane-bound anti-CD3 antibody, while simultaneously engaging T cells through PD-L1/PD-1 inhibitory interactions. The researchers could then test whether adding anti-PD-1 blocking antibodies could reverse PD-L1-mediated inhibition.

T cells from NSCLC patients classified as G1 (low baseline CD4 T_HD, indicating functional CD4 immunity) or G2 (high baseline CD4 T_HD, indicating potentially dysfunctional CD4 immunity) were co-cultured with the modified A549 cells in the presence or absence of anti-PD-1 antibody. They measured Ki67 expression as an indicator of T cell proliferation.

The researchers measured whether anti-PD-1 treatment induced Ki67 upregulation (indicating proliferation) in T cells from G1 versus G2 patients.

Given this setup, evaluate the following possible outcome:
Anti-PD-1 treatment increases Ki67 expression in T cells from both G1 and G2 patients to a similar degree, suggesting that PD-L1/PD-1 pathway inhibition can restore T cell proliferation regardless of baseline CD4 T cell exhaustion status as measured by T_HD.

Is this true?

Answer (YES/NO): NO